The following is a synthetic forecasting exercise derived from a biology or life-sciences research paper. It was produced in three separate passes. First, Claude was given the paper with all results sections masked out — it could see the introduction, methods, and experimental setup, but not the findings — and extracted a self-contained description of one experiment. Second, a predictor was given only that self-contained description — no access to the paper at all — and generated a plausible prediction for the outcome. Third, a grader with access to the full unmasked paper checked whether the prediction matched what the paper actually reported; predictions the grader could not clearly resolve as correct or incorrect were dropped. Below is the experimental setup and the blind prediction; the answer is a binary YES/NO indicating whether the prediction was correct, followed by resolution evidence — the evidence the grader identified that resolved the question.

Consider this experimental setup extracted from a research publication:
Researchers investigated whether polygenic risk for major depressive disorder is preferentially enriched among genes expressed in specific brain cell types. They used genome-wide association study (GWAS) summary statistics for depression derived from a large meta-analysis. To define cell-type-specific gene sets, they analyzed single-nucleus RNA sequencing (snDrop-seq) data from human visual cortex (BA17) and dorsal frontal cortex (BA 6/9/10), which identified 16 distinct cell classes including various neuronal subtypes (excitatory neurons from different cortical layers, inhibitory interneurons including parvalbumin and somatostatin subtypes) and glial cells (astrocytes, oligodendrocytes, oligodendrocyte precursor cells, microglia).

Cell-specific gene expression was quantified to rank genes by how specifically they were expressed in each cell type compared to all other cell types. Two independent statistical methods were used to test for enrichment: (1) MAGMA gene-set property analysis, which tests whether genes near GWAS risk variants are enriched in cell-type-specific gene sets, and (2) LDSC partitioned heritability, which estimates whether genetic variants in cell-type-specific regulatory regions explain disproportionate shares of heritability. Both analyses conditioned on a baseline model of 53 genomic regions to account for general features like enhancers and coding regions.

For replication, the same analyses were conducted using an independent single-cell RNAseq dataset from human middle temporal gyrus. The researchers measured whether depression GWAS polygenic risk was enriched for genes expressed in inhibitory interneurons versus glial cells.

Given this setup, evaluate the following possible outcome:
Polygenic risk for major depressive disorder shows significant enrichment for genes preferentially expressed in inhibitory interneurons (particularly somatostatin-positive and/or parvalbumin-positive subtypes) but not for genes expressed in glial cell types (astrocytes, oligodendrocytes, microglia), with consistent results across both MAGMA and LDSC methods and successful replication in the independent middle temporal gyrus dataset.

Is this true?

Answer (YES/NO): NO